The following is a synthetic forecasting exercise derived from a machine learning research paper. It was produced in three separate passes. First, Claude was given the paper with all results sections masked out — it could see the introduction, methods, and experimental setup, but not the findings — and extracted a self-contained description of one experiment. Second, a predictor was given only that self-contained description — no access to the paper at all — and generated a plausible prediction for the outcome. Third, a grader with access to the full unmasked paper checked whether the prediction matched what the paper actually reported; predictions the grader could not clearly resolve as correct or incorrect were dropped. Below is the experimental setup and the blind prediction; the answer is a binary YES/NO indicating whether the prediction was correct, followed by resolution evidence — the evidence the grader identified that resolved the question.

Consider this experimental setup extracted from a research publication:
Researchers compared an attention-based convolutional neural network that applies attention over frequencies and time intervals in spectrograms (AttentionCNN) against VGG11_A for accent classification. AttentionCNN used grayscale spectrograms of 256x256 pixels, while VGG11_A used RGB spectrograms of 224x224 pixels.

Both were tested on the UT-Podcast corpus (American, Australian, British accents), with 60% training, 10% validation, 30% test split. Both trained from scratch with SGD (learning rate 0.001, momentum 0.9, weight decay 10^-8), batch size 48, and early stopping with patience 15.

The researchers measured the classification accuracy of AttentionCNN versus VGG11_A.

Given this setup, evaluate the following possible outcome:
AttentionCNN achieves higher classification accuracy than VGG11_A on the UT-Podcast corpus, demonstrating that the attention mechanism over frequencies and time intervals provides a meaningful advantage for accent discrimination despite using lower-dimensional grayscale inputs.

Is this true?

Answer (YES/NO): NO